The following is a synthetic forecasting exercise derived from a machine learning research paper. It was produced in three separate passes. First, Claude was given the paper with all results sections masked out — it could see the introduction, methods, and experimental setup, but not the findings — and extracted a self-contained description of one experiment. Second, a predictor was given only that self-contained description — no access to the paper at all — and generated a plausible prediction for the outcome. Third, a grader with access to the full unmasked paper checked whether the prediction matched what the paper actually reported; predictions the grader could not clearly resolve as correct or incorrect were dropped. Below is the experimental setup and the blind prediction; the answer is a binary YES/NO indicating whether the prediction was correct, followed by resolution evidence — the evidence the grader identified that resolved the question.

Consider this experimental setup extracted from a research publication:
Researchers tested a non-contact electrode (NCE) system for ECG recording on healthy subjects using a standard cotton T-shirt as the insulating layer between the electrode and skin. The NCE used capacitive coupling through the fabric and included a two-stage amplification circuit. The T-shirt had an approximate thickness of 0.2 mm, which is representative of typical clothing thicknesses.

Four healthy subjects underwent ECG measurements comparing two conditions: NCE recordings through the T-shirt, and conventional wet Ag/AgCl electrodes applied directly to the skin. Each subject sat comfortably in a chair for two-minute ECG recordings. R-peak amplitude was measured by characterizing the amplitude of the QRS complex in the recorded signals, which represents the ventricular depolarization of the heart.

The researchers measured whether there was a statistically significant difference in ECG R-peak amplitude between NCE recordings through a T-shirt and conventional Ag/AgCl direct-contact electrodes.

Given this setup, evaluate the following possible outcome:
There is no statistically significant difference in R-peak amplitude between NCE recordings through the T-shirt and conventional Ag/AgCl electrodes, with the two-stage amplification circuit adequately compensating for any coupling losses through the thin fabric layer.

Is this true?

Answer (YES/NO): YES